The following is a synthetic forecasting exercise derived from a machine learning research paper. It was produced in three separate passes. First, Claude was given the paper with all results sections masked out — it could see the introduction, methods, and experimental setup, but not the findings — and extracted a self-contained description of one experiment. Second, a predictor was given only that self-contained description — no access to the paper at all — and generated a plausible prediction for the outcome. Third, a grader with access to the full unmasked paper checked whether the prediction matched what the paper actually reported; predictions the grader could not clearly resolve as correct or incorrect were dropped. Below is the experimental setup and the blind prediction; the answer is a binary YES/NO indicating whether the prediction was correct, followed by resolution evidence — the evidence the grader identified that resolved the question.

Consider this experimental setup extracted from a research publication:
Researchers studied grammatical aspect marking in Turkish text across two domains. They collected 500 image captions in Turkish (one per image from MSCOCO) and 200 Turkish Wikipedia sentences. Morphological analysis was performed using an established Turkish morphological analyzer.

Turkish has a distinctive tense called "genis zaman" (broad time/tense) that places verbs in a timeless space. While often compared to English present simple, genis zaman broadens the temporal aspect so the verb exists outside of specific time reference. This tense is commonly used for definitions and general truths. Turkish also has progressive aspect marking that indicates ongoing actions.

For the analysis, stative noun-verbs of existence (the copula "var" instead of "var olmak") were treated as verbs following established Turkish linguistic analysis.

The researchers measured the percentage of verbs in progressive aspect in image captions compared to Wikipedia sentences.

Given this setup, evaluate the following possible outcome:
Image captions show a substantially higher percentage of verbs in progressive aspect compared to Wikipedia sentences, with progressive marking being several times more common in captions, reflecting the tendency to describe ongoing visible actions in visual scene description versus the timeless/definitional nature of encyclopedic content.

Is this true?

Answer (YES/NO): YES